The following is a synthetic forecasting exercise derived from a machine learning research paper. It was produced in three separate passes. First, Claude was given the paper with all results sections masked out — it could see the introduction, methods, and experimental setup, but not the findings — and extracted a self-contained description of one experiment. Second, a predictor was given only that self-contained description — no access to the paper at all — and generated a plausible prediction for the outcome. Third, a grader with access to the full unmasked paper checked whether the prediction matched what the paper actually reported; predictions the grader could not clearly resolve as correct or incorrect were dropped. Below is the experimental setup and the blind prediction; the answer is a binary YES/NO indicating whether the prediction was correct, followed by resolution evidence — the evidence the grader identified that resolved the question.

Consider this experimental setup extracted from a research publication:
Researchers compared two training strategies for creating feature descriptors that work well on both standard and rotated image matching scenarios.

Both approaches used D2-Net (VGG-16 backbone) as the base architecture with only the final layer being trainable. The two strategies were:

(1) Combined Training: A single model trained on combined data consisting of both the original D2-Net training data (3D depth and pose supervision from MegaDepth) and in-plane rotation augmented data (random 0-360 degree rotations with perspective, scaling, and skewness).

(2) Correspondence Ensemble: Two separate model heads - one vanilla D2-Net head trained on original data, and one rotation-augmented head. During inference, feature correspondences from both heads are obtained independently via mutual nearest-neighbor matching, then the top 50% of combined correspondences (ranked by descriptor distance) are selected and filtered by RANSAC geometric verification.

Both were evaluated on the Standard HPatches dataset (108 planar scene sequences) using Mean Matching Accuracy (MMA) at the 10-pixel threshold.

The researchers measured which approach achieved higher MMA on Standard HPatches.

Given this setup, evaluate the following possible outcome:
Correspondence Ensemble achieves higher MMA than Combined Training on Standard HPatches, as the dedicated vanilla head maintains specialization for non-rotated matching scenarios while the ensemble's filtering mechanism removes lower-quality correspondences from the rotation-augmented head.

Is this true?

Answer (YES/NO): YES